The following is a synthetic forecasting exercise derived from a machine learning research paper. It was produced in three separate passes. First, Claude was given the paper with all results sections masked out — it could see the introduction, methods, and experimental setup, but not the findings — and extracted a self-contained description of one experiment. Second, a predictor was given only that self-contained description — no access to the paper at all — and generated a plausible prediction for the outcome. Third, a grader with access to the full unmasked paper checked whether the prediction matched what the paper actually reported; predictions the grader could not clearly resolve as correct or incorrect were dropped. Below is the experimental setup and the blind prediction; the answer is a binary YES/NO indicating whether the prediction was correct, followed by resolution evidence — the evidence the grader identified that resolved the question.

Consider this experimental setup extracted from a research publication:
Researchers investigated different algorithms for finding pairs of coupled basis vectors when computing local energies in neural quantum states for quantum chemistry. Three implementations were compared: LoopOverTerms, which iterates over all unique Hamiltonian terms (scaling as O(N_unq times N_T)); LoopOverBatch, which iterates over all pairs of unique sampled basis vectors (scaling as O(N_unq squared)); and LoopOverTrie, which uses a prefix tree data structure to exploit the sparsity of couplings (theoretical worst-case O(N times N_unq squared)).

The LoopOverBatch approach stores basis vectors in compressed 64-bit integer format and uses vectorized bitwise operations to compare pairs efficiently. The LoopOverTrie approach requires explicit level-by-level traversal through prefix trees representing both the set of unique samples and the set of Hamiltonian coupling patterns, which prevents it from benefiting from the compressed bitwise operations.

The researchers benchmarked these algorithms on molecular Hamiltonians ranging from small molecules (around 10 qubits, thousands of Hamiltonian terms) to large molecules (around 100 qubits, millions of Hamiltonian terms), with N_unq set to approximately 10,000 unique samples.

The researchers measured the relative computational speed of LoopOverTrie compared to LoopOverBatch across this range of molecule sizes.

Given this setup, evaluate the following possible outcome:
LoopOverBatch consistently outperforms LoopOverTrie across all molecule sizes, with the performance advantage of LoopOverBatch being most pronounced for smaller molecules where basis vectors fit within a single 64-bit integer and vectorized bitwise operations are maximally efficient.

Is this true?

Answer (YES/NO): NO